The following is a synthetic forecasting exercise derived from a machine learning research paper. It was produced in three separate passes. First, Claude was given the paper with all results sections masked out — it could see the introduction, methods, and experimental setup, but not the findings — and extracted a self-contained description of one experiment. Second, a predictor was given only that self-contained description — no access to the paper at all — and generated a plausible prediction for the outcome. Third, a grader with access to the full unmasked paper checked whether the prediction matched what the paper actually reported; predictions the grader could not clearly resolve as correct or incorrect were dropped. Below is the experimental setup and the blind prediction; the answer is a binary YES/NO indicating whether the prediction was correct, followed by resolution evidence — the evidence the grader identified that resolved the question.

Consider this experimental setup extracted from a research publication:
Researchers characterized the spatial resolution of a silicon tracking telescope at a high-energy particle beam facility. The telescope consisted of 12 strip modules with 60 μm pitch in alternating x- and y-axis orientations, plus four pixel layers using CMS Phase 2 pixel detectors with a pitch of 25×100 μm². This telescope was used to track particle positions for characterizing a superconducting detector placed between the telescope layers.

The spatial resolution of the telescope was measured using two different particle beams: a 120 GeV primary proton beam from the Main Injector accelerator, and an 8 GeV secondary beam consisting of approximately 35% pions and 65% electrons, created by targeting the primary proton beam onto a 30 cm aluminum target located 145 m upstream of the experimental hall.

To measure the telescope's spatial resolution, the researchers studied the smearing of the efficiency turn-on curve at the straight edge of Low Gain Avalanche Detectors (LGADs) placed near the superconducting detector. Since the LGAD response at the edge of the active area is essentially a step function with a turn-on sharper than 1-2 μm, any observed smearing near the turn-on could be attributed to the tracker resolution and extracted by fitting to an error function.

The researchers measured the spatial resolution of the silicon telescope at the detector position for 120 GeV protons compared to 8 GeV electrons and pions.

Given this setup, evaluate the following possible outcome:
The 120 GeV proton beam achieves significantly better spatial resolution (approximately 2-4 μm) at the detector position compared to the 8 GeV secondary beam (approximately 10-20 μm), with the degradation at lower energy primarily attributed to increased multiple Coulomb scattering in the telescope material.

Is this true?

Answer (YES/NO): NO